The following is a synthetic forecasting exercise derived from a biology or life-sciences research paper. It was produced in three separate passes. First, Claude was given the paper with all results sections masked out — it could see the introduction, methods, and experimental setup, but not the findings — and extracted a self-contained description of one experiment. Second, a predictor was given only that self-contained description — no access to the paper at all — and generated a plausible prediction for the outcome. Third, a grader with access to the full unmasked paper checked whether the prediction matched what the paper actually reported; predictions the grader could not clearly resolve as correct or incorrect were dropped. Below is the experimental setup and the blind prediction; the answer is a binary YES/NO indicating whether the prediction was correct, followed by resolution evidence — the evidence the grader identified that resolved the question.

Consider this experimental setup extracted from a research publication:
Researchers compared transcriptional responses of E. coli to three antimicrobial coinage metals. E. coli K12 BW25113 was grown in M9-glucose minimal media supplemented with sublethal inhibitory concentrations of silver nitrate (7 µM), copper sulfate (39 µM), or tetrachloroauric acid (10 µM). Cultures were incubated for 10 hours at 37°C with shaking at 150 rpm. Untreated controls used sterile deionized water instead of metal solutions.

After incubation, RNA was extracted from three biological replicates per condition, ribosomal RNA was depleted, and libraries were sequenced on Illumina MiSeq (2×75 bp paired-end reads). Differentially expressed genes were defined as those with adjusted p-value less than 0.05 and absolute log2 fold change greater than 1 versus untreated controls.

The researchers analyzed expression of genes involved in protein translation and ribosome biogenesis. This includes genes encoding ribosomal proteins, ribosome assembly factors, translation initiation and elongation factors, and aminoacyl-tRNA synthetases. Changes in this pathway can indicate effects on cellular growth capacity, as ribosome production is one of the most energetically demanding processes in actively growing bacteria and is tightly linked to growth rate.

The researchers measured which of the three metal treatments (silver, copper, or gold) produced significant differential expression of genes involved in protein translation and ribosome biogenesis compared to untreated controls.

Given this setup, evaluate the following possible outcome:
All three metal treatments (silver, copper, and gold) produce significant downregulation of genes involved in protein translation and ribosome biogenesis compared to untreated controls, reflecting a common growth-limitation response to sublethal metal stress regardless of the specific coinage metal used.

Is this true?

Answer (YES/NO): NO